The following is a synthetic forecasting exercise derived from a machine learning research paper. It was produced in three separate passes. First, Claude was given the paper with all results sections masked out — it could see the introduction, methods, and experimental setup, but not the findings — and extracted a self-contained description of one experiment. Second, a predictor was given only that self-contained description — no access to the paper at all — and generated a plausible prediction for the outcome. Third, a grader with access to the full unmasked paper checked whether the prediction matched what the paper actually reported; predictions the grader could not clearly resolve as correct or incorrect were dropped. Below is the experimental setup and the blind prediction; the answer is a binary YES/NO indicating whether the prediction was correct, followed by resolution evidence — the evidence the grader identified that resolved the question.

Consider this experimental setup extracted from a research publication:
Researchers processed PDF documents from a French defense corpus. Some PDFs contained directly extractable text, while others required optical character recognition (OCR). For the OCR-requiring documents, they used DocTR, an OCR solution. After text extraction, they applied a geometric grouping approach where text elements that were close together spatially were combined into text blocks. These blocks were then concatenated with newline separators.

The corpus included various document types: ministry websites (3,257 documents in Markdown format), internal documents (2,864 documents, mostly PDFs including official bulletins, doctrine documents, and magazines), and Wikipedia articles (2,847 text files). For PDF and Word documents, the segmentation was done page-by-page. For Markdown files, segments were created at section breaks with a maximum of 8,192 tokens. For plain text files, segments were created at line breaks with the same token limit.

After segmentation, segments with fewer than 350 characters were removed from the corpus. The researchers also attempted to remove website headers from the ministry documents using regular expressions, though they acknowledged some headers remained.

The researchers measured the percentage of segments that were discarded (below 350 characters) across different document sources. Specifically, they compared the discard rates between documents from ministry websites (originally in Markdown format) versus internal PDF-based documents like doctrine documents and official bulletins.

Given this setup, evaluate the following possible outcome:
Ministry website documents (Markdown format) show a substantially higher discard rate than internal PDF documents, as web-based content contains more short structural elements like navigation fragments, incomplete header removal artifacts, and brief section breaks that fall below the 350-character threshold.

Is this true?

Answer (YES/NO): NO